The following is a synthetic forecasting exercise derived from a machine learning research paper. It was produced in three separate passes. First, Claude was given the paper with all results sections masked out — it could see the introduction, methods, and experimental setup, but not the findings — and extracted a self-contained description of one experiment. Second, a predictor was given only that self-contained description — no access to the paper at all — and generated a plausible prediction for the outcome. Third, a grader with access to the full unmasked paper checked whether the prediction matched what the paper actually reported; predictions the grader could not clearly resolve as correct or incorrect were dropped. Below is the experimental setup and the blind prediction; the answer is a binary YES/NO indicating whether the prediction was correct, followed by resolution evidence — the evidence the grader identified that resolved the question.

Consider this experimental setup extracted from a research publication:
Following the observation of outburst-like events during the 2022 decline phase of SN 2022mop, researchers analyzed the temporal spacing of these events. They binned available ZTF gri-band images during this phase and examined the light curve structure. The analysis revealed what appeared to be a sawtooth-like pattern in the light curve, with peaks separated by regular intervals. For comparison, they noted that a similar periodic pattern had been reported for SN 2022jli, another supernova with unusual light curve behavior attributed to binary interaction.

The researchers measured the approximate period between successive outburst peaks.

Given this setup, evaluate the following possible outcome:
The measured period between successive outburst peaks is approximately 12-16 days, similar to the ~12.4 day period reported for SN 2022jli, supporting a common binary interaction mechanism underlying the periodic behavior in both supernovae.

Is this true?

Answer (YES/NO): NO